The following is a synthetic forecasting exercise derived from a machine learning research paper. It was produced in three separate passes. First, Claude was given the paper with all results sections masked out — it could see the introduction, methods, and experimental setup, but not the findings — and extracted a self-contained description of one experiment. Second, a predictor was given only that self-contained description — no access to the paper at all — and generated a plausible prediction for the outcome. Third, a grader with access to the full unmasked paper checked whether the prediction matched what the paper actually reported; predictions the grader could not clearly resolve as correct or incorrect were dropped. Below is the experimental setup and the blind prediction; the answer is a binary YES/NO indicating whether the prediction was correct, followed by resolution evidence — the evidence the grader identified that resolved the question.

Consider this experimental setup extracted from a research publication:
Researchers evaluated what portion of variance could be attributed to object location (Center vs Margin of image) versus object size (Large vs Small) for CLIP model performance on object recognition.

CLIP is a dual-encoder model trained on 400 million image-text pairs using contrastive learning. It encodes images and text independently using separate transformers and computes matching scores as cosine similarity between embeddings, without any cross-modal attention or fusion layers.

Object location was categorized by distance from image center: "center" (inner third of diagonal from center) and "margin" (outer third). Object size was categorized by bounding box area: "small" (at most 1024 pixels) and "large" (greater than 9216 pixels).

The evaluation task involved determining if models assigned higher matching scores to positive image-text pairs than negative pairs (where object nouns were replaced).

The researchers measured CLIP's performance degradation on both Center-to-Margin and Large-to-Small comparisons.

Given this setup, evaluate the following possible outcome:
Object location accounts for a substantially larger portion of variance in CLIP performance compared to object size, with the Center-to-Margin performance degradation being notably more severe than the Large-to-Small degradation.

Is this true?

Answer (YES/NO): NO